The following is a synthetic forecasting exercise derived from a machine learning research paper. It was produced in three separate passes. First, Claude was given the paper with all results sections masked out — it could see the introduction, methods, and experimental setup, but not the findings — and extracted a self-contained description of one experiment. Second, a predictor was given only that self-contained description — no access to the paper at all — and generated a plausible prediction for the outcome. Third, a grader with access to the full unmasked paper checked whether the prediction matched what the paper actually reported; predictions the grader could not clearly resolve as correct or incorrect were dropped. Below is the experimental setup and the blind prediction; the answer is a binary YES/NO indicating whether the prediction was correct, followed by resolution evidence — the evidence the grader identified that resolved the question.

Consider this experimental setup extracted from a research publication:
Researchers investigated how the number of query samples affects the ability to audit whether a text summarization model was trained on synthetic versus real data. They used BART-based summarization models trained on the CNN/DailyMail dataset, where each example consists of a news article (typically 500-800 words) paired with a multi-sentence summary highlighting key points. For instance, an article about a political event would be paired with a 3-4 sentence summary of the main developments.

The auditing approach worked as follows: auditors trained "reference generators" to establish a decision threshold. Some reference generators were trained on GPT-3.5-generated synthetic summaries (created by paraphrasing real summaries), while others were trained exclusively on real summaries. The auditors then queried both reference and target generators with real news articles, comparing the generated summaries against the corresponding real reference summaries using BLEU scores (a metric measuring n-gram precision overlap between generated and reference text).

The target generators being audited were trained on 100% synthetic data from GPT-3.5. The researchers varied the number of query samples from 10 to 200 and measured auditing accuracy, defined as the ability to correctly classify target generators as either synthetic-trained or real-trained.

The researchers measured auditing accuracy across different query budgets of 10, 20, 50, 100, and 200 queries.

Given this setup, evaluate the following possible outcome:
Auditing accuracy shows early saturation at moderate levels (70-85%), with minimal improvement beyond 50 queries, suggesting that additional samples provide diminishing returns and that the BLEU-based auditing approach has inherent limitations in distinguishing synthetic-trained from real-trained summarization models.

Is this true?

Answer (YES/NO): NO